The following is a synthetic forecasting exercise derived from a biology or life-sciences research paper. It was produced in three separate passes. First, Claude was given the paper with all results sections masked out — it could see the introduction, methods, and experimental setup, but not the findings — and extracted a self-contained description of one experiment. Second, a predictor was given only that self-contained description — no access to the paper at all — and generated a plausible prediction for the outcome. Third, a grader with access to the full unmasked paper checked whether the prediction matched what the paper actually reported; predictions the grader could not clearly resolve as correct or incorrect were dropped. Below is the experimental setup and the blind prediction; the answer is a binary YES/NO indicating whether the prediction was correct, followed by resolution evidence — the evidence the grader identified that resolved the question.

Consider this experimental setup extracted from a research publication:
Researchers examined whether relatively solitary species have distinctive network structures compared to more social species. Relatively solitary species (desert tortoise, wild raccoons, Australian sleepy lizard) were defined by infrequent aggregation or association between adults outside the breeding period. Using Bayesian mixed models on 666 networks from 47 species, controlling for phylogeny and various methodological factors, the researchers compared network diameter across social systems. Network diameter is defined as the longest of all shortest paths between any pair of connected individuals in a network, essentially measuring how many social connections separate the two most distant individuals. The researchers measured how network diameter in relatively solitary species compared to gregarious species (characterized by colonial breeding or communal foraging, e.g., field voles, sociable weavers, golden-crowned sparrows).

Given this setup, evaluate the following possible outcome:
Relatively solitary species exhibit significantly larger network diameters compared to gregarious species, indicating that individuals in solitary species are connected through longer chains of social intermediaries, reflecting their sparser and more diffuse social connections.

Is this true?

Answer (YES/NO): NO